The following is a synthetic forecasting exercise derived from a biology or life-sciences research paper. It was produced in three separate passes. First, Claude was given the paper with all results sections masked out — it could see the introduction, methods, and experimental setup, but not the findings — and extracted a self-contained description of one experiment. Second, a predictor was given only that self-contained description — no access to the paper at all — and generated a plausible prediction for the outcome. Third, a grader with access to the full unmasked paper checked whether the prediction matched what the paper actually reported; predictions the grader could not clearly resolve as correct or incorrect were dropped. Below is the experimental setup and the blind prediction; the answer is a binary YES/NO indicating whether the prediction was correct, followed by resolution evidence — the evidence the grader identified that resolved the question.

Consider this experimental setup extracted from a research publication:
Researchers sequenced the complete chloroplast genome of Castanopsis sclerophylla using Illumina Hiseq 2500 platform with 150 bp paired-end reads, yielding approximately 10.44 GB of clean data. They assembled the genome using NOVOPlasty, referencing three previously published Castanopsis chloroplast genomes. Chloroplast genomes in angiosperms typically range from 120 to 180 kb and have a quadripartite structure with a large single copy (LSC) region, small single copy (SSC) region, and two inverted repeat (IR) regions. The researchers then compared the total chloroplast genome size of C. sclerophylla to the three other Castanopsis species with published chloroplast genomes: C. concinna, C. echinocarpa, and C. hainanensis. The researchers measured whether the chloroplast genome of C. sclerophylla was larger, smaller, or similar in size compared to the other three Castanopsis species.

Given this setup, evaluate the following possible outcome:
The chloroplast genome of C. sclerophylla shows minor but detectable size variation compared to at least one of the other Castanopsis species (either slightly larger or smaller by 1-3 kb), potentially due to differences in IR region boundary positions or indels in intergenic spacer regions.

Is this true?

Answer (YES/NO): NO